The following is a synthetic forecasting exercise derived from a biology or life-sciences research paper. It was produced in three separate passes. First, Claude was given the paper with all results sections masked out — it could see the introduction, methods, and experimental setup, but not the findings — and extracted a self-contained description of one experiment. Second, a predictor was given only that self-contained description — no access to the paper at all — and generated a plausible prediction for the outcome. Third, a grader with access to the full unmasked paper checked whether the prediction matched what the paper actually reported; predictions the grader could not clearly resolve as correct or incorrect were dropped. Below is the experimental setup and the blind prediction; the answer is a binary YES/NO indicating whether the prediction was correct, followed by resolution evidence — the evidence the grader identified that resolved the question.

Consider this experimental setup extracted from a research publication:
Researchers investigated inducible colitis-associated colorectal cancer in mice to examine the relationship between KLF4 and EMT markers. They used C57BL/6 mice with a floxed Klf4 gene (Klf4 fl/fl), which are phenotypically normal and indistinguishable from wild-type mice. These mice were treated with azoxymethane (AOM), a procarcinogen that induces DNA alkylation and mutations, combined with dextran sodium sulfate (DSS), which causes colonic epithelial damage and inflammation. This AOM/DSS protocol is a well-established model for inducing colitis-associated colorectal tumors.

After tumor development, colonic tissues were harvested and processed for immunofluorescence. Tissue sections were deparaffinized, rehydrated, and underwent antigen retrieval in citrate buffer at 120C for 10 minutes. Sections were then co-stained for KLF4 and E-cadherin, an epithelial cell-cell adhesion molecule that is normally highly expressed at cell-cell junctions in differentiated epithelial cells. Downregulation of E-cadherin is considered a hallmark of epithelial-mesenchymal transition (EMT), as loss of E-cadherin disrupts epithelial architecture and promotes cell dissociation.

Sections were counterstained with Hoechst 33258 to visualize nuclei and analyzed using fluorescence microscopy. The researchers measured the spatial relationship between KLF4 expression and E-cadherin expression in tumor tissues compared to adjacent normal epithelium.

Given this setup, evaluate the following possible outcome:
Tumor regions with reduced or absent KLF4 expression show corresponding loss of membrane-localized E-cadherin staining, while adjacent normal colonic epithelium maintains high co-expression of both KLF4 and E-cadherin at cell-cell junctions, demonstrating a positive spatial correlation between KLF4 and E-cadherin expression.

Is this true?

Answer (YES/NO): YES